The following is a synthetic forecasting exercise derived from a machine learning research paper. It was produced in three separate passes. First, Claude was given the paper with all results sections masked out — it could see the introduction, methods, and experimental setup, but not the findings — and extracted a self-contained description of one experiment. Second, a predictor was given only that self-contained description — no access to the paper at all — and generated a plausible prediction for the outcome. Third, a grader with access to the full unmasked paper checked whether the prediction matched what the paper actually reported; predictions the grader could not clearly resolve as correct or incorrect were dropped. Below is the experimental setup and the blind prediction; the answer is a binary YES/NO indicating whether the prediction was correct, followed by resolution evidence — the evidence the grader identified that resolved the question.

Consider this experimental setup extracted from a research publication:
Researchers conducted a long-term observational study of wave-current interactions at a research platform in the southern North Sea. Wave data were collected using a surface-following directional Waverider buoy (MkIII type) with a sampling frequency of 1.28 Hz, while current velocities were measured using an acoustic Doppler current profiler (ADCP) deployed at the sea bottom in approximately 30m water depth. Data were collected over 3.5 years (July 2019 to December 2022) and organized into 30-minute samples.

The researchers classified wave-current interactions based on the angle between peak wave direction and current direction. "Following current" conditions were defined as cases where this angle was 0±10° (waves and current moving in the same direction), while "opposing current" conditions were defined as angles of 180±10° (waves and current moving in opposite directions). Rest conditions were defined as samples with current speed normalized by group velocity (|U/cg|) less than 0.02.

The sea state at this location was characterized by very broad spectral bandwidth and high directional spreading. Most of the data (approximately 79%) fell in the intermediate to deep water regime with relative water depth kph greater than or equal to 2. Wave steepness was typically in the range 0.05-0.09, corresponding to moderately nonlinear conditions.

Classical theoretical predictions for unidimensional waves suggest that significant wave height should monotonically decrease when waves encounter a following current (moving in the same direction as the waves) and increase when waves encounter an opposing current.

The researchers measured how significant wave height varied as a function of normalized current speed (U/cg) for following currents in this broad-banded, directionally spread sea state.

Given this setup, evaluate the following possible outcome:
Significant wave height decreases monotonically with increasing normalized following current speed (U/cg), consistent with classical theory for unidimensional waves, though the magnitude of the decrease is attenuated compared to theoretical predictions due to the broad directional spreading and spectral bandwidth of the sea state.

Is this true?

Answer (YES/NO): NO